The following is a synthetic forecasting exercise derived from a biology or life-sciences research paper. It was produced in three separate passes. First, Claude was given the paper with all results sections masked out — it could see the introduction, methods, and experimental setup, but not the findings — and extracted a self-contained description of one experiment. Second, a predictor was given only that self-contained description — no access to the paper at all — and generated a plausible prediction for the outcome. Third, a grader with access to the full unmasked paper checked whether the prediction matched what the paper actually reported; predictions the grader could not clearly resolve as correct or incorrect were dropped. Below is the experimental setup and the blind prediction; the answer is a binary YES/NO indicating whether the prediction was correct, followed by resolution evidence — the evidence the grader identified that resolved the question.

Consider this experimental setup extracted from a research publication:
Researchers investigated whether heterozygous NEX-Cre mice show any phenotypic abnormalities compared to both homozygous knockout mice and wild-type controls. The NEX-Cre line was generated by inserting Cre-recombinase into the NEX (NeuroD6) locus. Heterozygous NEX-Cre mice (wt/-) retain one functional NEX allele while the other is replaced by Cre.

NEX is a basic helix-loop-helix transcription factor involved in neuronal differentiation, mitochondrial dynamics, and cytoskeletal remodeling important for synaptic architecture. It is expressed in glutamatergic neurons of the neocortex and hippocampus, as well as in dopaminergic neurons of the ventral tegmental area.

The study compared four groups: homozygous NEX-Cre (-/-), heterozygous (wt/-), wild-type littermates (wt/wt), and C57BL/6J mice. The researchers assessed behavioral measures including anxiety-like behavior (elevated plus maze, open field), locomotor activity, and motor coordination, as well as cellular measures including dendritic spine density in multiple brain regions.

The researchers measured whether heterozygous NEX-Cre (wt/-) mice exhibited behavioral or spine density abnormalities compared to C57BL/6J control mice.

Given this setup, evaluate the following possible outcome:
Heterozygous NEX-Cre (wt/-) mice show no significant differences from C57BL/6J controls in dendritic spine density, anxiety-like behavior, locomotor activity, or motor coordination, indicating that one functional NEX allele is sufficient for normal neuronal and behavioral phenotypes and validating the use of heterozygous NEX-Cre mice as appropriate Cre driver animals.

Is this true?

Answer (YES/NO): NO